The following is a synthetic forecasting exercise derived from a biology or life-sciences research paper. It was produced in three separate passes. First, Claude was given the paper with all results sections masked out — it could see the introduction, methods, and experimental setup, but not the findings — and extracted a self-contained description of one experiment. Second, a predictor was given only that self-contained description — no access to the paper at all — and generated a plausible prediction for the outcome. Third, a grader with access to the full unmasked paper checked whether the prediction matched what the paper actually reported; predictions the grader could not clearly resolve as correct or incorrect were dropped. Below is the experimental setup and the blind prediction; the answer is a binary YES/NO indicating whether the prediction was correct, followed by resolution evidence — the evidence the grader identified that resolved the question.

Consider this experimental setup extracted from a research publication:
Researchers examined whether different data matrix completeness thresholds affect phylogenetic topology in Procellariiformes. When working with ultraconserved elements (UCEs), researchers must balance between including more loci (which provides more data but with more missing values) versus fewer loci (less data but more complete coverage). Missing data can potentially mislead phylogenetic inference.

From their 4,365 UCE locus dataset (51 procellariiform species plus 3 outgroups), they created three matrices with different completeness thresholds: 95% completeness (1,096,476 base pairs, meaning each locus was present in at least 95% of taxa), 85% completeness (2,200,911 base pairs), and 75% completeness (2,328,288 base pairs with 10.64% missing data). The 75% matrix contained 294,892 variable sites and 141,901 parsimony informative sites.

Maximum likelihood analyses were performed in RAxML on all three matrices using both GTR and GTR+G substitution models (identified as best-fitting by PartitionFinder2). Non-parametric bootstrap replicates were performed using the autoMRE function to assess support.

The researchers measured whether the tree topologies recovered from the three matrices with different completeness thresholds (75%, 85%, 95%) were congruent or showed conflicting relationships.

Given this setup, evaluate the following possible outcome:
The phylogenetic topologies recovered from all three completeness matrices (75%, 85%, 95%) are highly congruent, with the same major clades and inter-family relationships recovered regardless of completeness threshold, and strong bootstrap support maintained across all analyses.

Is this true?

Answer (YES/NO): YES